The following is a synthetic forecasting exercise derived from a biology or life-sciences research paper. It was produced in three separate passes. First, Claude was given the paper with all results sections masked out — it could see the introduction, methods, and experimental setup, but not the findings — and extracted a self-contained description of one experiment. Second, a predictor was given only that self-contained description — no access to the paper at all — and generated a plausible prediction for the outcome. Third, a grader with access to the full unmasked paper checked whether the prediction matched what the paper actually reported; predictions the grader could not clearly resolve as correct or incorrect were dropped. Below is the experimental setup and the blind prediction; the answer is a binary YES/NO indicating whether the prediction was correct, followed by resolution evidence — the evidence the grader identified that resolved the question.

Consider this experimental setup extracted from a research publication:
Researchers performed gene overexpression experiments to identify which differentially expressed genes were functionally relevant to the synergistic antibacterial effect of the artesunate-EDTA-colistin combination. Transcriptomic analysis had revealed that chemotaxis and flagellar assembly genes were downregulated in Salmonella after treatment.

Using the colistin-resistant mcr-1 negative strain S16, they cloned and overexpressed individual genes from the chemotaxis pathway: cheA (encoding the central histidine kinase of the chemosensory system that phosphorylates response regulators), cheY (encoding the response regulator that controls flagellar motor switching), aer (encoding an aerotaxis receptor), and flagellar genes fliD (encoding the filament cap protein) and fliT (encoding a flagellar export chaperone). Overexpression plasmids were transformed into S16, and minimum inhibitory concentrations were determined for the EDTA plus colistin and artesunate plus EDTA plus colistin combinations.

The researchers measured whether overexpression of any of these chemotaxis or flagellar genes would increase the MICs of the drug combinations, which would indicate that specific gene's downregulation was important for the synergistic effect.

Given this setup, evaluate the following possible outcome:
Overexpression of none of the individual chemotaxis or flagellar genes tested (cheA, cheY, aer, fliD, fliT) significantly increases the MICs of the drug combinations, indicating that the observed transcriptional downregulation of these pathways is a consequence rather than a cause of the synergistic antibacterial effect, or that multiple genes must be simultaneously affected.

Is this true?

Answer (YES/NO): NO